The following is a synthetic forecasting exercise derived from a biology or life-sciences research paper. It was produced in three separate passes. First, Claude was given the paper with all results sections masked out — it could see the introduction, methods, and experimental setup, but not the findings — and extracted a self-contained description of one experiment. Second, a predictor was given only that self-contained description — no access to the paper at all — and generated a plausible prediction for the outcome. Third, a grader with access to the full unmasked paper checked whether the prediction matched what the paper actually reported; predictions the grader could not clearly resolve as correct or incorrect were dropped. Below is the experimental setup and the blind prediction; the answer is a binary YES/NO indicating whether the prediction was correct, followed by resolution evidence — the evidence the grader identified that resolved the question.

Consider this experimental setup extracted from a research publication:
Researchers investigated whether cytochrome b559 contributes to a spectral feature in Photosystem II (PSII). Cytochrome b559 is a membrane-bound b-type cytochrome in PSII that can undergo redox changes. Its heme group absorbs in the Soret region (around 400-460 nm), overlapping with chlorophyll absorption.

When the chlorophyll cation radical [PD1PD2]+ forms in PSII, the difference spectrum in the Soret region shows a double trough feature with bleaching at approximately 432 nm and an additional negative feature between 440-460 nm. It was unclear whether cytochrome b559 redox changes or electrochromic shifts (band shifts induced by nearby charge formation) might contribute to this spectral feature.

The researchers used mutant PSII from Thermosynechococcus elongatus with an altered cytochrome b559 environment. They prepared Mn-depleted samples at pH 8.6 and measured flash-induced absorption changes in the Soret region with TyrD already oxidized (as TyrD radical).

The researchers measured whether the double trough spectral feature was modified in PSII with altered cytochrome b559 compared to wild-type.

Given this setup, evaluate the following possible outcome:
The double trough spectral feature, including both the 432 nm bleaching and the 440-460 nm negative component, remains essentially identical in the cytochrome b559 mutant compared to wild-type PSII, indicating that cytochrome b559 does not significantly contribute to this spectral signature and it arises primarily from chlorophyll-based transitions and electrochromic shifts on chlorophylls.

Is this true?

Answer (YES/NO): YES